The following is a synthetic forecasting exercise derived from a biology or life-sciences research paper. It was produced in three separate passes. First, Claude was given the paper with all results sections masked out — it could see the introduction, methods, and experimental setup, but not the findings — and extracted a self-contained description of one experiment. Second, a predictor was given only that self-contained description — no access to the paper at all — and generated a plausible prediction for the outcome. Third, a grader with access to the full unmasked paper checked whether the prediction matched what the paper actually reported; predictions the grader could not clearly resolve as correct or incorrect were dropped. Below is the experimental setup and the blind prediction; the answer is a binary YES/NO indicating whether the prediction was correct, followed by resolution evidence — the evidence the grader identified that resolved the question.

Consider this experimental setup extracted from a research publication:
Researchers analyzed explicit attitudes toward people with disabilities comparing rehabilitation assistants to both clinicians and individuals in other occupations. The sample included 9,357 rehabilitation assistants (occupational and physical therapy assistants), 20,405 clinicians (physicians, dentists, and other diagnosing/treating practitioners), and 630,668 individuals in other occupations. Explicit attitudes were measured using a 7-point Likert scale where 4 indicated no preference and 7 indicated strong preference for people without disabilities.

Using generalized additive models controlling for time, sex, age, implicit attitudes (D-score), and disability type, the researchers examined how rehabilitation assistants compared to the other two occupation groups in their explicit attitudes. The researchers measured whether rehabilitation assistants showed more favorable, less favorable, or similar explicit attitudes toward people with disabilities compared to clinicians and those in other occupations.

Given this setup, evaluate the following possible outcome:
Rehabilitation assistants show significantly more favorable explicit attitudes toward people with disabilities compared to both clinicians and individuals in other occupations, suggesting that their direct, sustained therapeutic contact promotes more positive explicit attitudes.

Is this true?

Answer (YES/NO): YES